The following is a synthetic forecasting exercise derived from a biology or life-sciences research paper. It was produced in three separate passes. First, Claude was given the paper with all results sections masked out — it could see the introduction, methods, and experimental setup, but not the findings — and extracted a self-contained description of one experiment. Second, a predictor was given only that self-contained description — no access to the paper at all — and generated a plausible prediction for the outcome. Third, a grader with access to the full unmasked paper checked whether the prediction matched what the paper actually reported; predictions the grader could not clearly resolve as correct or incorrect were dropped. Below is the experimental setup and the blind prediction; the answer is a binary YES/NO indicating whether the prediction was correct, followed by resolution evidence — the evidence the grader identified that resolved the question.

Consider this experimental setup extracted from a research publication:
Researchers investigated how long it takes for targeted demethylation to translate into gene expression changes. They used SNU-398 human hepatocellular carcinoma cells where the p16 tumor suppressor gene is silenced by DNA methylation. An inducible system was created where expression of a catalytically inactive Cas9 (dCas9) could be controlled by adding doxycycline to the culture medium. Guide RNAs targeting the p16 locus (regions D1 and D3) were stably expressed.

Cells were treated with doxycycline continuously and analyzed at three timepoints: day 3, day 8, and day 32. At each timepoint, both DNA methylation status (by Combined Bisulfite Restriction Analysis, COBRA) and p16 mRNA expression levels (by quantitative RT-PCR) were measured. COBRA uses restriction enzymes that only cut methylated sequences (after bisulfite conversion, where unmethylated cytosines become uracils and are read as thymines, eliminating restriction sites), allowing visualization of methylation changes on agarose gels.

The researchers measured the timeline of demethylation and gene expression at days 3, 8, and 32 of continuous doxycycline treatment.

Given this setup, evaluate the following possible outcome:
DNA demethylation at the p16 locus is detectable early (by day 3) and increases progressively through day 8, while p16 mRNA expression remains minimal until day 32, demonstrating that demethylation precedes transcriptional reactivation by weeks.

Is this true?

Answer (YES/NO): NO